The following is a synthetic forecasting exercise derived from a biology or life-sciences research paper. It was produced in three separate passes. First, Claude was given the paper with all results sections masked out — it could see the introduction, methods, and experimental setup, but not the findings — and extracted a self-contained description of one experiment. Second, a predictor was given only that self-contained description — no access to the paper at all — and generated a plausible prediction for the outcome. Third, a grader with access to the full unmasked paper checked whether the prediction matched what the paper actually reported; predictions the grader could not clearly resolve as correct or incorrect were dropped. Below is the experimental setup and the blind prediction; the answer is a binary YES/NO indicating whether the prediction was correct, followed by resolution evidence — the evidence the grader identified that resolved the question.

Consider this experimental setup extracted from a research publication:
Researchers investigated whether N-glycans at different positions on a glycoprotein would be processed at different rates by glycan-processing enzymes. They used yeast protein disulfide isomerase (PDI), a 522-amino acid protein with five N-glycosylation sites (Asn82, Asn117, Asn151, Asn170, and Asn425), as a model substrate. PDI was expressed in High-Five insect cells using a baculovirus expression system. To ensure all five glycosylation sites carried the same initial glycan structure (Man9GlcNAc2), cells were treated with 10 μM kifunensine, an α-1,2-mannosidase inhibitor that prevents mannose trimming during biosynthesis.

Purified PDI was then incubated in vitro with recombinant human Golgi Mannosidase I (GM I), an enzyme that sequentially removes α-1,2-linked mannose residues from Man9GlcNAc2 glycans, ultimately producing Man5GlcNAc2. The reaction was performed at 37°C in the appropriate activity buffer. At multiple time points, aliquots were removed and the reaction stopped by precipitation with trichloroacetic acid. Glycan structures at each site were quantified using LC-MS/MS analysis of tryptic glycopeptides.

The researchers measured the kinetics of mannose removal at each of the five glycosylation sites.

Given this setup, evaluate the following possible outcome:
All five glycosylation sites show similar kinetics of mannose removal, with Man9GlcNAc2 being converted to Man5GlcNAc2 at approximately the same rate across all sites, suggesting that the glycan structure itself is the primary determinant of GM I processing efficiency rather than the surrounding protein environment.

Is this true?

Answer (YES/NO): NO